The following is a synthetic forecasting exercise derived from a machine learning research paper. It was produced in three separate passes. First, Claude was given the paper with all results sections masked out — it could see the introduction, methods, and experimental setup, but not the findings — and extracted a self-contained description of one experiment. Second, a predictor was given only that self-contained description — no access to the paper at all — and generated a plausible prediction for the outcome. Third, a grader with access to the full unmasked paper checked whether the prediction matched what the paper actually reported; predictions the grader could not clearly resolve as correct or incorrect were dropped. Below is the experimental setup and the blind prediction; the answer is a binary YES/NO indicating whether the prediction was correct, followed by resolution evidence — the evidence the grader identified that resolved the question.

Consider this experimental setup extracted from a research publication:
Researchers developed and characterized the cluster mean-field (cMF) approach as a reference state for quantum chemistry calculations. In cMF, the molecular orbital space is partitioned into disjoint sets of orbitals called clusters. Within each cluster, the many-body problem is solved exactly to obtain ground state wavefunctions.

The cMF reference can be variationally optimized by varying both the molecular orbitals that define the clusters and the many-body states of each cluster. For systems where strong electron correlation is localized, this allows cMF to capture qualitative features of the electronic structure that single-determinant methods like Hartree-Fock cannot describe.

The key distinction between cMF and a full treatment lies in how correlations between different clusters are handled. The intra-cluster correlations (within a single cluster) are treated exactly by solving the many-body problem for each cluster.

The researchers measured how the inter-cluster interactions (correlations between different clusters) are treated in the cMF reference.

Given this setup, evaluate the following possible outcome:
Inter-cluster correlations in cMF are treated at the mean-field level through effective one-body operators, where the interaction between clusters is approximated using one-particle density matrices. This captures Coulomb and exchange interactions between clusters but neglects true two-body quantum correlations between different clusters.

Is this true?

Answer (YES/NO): YES